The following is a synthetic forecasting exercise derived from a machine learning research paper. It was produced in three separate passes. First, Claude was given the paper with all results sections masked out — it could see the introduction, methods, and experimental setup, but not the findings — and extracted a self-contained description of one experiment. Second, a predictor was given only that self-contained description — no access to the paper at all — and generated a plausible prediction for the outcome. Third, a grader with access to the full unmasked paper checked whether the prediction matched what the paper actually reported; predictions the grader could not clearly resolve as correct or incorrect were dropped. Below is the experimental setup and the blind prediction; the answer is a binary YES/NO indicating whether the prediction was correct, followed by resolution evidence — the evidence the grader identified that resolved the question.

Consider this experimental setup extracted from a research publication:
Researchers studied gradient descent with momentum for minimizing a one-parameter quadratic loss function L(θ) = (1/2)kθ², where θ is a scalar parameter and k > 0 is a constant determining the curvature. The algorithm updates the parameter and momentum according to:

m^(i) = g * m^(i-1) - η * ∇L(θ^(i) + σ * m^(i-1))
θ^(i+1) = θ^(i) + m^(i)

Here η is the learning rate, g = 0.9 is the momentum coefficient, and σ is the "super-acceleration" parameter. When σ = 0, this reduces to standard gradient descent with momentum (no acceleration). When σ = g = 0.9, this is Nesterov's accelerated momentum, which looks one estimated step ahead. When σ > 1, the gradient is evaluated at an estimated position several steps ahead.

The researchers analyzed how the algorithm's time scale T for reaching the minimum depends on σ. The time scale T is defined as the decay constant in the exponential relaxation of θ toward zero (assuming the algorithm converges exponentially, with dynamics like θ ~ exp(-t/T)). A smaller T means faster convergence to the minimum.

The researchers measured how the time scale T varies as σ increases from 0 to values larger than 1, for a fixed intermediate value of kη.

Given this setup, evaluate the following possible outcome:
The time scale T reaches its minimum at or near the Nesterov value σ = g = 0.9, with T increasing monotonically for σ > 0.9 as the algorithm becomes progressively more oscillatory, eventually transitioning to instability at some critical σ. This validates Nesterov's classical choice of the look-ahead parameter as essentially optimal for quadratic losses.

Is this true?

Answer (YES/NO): NO